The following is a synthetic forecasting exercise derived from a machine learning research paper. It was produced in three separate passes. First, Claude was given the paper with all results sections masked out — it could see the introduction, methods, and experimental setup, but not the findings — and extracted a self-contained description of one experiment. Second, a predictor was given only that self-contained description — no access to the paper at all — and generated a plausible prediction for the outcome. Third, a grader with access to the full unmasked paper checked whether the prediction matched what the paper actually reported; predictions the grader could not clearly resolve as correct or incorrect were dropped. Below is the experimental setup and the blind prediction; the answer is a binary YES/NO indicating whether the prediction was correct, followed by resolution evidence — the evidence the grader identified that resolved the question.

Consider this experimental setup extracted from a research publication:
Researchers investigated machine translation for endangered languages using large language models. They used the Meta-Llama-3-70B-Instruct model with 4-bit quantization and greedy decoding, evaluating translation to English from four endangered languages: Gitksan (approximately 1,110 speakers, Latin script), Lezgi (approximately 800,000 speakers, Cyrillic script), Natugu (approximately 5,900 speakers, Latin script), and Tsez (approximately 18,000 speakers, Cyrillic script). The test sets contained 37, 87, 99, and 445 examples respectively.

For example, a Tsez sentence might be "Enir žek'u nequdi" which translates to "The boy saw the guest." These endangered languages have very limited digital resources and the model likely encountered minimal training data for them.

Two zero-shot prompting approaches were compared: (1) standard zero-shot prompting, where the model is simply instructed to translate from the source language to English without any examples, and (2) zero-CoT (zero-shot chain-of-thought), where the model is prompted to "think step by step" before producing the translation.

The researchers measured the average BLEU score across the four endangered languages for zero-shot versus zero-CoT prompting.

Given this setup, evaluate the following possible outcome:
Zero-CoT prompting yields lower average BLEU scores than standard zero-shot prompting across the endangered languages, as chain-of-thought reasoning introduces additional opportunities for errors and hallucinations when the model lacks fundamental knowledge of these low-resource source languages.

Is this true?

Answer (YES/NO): NO